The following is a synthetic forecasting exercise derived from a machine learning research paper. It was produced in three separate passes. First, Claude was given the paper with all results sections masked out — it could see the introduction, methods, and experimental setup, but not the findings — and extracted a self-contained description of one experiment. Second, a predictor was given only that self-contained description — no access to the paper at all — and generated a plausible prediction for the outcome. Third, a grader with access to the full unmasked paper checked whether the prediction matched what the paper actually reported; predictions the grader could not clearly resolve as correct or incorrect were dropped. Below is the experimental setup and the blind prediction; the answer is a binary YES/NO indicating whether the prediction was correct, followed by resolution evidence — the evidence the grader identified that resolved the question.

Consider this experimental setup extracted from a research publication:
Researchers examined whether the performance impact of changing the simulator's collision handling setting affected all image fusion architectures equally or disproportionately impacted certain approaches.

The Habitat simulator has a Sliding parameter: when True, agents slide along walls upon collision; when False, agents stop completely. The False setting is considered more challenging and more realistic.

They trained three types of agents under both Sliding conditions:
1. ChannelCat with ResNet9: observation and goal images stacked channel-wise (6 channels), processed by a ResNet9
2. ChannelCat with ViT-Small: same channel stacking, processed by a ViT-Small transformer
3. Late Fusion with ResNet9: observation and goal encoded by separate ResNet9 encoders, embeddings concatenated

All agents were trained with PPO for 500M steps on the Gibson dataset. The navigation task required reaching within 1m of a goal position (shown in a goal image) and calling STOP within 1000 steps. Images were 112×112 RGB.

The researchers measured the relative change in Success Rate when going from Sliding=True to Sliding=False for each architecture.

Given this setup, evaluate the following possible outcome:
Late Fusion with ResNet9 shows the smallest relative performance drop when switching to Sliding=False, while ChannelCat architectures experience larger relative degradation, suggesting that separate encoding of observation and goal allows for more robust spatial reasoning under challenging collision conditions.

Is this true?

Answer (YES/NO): NO